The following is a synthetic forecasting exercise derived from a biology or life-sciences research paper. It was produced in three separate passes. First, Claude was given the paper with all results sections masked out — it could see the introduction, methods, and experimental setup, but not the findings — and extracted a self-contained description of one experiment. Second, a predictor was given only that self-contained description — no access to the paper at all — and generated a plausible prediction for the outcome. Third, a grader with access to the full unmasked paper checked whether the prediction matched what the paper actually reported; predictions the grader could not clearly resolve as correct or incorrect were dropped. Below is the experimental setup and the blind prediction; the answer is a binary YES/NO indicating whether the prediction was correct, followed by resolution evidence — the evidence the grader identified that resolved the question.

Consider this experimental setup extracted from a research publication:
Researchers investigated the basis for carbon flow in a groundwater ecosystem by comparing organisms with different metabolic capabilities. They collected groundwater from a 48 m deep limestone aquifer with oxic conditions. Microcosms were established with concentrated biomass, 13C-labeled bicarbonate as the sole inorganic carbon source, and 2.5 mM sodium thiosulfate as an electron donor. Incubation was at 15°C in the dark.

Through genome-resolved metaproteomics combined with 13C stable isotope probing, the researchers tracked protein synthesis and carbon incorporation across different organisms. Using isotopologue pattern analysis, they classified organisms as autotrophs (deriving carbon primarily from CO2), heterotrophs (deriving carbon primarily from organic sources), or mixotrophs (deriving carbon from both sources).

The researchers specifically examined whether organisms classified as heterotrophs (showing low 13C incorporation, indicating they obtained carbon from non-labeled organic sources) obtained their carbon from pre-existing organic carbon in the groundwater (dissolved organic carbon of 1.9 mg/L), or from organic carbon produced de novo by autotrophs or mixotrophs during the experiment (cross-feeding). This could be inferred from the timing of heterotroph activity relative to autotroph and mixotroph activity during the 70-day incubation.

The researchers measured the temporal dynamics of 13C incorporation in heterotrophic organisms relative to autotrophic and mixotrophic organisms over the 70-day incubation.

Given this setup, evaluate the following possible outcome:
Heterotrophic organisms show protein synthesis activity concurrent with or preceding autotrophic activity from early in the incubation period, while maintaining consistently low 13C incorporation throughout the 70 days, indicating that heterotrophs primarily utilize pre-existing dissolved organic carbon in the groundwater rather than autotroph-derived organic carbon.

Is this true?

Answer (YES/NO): NO